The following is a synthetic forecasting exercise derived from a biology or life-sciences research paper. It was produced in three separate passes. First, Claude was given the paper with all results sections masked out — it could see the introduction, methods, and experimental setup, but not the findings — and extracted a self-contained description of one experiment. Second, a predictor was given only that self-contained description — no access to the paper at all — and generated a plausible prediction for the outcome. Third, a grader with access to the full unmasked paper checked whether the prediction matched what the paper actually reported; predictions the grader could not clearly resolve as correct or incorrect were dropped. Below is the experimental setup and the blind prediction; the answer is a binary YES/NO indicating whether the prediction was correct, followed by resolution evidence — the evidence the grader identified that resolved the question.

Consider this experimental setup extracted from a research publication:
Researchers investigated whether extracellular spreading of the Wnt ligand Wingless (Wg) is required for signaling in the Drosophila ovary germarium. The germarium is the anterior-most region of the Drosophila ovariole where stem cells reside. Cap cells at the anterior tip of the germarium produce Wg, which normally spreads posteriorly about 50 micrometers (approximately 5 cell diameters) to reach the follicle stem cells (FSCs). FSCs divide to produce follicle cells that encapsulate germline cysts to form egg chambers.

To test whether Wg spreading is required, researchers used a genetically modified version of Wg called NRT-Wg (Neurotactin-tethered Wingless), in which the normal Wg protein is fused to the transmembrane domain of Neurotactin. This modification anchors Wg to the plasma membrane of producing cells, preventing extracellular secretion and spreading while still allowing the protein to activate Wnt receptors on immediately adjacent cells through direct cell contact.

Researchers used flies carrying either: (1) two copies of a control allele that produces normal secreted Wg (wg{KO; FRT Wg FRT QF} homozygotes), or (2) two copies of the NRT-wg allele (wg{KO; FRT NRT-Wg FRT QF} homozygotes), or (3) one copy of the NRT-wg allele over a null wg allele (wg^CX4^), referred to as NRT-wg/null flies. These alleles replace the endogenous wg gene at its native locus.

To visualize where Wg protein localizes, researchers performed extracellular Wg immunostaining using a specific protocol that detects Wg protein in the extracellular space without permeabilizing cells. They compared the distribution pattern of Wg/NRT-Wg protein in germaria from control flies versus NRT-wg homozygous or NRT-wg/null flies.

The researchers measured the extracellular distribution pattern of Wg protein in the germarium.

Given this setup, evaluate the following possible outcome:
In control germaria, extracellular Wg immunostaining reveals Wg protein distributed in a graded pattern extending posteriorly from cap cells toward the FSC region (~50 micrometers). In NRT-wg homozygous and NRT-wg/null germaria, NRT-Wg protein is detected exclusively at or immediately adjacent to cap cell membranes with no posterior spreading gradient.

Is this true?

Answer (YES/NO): YES